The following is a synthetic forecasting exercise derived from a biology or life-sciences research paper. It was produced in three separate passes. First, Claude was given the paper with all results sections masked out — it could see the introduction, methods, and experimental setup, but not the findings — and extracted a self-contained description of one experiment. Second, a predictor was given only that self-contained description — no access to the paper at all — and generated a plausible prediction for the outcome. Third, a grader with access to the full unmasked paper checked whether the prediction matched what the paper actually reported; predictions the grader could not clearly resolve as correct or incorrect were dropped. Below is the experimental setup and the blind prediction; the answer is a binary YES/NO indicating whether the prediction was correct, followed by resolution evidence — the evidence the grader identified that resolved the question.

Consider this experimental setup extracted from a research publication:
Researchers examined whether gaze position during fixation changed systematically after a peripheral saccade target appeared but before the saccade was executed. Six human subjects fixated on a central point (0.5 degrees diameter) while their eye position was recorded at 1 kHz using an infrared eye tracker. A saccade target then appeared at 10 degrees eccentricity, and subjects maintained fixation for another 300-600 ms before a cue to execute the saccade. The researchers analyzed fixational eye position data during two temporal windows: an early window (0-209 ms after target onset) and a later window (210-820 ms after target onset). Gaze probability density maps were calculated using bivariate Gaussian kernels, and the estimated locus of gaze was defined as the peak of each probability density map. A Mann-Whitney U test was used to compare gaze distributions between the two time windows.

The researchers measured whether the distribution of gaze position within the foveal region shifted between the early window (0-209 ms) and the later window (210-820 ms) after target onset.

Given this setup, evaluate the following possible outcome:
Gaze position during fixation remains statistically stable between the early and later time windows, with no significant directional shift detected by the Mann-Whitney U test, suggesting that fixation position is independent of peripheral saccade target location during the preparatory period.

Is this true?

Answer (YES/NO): NO